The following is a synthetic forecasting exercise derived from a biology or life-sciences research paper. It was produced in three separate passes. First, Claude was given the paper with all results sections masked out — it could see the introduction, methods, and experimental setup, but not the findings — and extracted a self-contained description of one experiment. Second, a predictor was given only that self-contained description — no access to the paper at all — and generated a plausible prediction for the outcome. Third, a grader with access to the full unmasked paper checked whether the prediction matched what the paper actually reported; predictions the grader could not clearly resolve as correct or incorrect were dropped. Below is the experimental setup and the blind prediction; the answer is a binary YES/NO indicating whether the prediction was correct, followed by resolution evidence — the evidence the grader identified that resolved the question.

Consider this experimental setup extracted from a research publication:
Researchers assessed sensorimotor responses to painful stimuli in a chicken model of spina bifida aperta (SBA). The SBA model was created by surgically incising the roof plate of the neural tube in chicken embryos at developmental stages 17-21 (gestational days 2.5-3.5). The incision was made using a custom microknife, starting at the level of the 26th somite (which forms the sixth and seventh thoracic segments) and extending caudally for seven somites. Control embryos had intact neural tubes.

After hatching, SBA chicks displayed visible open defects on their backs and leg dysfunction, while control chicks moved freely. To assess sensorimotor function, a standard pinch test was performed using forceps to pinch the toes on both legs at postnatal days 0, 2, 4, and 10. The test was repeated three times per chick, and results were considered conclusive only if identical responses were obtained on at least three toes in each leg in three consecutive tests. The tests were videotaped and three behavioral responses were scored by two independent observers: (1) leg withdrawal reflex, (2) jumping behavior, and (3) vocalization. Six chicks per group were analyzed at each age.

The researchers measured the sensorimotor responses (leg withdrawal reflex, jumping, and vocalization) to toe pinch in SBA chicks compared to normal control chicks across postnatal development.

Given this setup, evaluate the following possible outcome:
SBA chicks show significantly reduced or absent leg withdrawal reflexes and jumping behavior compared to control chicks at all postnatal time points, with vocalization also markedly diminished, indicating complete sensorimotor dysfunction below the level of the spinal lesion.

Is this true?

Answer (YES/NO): NO